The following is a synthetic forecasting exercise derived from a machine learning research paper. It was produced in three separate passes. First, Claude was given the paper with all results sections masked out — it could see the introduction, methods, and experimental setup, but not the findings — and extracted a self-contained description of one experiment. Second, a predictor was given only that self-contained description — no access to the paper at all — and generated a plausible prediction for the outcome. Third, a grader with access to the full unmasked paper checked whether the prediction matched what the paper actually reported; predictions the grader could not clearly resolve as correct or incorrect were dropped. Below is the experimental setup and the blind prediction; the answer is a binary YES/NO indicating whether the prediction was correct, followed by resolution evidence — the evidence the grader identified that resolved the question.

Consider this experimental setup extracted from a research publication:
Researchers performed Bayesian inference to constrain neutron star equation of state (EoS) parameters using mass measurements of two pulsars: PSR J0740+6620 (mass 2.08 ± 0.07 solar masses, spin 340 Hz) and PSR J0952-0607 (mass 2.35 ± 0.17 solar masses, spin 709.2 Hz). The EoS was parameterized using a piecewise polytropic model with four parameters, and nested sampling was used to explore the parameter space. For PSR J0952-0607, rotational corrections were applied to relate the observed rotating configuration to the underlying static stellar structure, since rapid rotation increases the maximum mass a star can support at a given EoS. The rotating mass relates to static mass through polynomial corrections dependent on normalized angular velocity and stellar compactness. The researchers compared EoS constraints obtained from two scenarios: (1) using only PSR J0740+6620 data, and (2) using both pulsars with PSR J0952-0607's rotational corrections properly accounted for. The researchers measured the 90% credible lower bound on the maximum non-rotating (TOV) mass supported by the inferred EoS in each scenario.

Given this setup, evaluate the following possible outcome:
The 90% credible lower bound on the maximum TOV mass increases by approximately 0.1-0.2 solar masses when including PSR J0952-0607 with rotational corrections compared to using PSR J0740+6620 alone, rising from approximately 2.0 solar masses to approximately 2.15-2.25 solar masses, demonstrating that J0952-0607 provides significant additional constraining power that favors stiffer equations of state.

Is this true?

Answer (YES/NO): YES